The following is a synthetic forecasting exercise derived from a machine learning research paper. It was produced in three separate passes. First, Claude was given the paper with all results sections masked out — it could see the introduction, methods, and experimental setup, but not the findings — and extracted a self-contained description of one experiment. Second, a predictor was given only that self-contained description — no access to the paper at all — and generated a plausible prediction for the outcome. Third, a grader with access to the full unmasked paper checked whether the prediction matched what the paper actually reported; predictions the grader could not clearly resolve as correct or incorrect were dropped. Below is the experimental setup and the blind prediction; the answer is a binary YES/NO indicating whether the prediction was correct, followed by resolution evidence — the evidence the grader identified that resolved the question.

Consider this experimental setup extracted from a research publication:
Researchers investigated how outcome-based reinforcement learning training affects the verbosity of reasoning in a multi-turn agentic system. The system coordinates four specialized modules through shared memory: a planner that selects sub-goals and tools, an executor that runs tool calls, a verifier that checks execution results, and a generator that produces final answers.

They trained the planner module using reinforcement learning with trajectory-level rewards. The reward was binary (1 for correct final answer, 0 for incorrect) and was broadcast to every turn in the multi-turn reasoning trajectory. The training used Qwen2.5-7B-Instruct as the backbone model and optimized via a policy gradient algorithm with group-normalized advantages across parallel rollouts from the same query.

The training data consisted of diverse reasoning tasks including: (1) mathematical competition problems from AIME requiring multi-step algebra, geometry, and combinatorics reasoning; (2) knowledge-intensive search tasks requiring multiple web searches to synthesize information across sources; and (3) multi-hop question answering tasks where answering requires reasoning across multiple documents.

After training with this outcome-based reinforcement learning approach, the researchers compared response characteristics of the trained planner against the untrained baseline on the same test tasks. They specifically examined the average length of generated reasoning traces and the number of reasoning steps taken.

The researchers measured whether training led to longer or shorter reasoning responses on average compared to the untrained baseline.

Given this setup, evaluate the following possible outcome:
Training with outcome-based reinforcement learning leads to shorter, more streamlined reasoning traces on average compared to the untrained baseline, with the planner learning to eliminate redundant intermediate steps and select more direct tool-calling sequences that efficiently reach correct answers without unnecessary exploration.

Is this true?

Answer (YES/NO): YES